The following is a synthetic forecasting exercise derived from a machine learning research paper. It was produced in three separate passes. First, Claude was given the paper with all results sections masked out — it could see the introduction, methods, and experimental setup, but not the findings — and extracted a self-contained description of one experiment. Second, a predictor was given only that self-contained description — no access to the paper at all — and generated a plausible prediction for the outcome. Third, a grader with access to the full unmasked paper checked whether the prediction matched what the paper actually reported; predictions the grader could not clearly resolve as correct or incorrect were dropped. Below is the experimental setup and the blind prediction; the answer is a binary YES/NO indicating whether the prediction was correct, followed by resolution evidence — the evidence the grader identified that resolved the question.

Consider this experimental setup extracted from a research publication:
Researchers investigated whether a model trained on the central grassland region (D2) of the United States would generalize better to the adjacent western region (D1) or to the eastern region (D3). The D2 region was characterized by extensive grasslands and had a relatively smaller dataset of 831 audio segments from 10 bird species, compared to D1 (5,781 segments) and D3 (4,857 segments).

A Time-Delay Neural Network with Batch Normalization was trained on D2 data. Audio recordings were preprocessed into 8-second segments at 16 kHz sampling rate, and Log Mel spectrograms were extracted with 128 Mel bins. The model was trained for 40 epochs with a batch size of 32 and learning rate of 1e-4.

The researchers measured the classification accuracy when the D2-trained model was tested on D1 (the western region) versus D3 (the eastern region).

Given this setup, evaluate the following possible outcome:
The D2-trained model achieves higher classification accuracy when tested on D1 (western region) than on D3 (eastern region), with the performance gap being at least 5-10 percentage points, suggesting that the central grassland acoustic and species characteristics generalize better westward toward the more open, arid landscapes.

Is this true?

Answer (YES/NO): NO